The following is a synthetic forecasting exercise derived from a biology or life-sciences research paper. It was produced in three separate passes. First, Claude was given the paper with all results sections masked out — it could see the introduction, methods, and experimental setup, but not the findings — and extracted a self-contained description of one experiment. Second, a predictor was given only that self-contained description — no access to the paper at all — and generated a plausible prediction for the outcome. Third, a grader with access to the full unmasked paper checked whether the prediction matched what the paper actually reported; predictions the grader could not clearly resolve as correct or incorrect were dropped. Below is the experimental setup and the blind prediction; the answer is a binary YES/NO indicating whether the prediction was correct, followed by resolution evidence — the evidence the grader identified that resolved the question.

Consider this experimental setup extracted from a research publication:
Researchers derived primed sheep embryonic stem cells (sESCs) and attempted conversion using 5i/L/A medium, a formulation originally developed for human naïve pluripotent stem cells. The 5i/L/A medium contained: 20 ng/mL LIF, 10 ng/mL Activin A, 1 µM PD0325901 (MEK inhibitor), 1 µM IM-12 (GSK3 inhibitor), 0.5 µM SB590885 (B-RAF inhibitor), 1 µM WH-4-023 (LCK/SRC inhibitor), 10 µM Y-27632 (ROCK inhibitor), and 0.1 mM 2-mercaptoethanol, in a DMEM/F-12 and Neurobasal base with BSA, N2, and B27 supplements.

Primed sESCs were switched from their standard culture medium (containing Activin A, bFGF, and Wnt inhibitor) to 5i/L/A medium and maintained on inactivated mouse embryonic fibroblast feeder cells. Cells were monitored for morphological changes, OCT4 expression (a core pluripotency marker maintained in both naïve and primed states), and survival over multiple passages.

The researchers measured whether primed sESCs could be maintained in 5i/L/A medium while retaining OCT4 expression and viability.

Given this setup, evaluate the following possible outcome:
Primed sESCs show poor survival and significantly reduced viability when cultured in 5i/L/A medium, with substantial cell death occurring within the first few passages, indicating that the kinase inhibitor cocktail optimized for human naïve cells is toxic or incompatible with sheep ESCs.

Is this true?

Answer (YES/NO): YES